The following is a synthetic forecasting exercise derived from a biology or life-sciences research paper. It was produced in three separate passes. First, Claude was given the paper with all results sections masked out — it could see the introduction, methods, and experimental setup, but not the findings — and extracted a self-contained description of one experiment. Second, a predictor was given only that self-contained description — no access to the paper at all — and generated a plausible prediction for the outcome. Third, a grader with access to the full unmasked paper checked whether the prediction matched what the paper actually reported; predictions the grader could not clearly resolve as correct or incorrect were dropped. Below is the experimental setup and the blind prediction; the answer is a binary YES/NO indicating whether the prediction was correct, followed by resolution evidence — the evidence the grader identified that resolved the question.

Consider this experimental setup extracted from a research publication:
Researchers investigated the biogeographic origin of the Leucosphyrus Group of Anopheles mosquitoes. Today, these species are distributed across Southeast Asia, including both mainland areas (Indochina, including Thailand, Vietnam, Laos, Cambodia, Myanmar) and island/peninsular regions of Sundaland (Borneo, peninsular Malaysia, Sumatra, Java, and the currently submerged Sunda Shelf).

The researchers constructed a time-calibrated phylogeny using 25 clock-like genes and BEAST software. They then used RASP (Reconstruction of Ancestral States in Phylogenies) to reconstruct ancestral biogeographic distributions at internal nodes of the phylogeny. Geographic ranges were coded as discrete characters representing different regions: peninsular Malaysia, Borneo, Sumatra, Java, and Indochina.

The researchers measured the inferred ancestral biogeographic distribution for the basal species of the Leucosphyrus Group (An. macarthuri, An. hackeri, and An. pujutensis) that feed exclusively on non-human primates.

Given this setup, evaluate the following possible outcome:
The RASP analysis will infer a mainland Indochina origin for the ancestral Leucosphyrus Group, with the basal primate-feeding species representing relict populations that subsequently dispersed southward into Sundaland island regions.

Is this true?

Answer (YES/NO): NO